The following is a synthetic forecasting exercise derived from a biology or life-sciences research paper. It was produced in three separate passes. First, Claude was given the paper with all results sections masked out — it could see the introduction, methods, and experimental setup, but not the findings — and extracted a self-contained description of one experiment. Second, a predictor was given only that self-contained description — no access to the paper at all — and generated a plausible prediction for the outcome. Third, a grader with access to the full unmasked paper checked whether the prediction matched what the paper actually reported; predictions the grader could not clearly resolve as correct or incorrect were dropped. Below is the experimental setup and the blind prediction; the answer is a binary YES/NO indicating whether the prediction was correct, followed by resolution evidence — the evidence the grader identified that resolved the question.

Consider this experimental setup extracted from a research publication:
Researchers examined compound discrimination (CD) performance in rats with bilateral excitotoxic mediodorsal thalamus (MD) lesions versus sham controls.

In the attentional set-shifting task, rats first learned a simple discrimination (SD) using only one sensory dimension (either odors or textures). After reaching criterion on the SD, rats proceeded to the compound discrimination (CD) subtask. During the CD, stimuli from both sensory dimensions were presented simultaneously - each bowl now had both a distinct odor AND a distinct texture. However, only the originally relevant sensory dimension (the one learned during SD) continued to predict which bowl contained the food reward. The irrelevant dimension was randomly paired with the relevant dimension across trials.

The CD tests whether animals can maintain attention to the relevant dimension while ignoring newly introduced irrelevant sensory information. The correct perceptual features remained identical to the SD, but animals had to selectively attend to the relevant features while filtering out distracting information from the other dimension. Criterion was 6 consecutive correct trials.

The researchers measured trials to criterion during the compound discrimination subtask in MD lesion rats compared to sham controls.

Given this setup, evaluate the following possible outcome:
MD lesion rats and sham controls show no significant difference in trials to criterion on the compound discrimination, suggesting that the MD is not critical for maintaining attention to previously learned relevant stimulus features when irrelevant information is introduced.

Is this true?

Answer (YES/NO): YES